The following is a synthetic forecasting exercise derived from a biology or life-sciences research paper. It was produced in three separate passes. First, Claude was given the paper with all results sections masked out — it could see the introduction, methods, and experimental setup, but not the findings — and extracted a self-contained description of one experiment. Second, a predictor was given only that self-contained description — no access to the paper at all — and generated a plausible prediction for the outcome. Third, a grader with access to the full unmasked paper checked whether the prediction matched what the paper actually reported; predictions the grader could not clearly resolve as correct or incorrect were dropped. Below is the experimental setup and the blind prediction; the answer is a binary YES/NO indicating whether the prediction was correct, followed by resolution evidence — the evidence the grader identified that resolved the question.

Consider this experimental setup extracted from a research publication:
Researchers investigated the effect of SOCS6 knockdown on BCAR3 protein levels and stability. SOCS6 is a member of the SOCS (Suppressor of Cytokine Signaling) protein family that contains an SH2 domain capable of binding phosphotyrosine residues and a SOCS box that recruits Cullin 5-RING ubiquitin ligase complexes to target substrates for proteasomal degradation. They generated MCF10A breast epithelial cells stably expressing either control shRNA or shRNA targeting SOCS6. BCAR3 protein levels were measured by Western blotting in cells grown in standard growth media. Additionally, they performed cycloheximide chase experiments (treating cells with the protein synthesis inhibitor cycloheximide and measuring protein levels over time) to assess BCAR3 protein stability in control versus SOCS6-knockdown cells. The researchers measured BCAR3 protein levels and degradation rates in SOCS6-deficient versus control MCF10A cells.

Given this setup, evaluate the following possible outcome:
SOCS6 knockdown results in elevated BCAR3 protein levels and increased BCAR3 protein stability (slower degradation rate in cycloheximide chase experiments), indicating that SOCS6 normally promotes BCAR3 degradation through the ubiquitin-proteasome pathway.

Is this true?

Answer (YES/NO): YES